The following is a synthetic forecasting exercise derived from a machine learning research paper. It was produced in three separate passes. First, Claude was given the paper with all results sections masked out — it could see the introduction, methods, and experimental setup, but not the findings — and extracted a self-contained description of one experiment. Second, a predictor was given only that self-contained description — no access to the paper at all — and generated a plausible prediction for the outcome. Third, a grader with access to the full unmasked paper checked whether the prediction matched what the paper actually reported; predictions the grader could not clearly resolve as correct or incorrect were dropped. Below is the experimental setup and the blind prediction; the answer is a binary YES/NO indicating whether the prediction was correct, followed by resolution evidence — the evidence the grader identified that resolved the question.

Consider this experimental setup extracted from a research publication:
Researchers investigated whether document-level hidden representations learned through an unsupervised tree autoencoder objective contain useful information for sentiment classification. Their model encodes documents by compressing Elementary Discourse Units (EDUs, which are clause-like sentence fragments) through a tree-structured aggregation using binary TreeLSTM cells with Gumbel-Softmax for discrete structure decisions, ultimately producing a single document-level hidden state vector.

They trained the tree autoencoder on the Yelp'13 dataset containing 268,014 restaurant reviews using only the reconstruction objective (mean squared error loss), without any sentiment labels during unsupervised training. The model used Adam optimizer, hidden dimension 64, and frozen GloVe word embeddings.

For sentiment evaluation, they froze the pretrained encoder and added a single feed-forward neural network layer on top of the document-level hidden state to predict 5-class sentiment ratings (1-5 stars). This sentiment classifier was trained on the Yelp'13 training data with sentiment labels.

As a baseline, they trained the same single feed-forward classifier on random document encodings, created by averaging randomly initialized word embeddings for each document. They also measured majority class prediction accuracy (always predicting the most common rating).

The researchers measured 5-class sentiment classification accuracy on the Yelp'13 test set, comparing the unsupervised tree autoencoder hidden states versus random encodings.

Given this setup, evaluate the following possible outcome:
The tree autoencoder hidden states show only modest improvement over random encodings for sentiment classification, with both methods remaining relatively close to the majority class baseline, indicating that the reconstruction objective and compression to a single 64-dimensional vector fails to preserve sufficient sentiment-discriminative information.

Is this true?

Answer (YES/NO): NO